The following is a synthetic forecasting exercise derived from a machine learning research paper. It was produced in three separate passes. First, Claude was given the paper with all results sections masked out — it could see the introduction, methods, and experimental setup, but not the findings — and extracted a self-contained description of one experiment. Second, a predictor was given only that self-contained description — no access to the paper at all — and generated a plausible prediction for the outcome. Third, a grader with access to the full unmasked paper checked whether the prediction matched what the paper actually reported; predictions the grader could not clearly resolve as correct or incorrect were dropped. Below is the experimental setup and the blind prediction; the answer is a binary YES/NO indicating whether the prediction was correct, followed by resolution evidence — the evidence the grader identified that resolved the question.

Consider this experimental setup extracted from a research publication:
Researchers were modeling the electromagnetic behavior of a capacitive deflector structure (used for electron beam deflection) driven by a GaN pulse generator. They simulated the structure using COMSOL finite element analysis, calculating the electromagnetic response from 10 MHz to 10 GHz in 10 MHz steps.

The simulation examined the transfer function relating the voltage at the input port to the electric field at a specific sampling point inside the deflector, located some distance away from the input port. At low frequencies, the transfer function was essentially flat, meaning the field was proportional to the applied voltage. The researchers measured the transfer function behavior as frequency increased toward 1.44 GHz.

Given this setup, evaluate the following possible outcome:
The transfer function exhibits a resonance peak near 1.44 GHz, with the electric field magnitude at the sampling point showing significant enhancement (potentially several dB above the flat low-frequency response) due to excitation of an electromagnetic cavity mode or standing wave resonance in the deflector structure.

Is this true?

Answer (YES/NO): YES